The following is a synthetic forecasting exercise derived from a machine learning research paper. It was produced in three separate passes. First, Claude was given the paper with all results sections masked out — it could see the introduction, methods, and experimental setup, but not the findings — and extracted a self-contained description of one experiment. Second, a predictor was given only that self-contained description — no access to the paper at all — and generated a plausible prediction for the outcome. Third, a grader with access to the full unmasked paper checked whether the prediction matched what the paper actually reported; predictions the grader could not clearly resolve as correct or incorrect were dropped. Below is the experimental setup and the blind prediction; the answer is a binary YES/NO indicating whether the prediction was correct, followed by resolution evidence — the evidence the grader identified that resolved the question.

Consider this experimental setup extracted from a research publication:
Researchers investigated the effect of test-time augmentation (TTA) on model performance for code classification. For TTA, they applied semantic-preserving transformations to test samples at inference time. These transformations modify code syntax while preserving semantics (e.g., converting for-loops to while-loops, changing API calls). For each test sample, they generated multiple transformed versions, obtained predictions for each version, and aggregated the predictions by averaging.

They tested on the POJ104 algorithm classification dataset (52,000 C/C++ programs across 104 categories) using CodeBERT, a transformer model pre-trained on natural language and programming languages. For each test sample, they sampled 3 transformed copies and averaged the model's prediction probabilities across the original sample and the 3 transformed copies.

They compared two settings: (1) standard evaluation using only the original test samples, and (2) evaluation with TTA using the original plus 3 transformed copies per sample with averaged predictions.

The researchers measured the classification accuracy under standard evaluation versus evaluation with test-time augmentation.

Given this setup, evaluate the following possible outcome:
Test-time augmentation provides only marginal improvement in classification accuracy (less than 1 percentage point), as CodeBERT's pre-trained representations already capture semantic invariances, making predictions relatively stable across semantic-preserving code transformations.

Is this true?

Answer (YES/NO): NO